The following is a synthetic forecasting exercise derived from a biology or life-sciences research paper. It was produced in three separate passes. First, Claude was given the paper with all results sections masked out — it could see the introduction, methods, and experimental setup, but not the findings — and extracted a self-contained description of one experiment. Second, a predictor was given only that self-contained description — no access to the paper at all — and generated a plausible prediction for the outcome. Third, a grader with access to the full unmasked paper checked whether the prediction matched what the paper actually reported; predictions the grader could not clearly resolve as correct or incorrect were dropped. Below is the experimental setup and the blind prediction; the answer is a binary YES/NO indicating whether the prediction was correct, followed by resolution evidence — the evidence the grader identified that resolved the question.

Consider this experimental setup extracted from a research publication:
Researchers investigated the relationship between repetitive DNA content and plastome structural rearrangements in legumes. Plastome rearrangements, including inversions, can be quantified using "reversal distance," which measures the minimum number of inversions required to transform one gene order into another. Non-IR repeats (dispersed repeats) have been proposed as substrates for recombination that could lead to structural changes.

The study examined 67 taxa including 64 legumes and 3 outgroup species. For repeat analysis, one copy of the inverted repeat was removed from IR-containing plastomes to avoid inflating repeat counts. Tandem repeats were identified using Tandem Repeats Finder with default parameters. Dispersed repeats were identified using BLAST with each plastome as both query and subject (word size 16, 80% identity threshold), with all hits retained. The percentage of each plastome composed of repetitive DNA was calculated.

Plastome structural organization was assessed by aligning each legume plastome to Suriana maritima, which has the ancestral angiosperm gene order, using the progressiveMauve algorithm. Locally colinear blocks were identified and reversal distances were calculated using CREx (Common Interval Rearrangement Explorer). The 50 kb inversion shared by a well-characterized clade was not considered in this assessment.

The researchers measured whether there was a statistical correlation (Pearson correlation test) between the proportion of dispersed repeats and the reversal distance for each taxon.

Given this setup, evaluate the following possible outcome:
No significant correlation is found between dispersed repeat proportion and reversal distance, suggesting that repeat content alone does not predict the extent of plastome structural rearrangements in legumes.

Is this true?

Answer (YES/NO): YES